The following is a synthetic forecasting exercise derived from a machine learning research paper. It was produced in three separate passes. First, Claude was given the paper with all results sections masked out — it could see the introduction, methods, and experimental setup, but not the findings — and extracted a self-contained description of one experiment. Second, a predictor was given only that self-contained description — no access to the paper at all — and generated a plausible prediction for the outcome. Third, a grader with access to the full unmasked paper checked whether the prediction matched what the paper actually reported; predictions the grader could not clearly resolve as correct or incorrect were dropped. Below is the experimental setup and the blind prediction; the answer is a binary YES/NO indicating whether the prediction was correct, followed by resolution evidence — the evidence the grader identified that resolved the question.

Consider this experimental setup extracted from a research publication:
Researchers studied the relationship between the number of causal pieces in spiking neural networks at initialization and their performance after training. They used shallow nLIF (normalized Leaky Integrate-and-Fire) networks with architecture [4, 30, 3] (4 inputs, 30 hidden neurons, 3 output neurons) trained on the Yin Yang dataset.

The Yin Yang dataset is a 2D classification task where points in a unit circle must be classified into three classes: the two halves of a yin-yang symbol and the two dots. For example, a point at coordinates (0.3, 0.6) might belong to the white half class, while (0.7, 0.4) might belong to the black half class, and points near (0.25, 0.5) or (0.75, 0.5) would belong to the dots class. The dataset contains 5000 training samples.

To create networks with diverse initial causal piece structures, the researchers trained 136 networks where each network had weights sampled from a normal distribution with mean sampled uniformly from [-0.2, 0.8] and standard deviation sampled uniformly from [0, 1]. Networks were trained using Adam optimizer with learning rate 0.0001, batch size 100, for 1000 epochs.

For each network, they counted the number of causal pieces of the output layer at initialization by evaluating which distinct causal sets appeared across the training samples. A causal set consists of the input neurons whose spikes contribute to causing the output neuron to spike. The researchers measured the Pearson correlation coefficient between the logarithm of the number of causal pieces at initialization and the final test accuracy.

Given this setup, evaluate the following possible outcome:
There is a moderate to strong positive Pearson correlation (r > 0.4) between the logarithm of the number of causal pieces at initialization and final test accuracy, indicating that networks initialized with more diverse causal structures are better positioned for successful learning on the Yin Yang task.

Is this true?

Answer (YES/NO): YES